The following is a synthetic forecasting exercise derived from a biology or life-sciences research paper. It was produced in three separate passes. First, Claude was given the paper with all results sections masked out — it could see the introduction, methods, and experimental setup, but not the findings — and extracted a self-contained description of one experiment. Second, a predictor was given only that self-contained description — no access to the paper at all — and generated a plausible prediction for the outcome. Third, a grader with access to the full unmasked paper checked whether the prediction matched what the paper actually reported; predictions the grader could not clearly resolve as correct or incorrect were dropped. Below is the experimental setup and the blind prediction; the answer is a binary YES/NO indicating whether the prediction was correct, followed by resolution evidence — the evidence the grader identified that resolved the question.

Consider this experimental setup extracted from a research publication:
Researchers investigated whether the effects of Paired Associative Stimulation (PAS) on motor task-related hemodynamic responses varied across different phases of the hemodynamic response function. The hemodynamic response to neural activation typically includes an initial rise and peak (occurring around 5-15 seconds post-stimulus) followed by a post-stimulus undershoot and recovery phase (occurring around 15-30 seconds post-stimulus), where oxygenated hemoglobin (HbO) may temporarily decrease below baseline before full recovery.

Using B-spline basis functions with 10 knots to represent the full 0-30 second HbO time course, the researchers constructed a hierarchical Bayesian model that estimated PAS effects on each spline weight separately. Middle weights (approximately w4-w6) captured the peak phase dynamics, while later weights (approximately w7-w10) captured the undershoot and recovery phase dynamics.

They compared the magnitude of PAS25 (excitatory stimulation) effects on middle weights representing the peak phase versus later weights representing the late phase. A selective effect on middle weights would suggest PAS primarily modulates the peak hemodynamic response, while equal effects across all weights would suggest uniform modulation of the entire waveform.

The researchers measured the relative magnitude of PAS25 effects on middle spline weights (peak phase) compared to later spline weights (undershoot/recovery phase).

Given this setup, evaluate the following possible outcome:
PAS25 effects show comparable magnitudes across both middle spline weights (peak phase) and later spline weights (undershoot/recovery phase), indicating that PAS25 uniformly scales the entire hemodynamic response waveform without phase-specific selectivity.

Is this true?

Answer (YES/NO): NO